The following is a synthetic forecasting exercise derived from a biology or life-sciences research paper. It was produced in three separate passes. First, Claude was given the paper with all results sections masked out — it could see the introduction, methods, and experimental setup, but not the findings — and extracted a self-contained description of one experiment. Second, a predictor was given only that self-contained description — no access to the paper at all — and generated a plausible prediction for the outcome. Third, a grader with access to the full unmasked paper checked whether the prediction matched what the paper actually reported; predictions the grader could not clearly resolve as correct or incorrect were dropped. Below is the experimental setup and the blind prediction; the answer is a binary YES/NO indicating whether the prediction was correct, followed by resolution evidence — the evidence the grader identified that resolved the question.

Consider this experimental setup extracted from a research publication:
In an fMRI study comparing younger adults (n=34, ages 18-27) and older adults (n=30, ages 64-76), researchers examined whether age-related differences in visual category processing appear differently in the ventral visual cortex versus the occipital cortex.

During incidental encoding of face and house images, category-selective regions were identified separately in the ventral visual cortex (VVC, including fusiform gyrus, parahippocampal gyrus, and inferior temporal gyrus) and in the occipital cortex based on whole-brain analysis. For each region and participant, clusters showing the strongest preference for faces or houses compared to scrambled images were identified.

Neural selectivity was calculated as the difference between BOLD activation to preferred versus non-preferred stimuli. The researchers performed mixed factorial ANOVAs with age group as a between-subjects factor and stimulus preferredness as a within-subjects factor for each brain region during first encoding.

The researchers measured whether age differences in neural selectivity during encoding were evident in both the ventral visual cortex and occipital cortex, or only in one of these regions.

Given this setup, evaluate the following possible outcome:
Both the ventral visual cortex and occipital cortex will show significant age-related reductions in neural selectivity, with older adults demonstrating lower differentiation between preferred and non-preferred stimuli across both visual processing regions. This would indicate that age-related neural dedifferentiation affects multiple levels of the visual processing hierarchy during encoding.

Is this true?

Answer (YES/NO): NO